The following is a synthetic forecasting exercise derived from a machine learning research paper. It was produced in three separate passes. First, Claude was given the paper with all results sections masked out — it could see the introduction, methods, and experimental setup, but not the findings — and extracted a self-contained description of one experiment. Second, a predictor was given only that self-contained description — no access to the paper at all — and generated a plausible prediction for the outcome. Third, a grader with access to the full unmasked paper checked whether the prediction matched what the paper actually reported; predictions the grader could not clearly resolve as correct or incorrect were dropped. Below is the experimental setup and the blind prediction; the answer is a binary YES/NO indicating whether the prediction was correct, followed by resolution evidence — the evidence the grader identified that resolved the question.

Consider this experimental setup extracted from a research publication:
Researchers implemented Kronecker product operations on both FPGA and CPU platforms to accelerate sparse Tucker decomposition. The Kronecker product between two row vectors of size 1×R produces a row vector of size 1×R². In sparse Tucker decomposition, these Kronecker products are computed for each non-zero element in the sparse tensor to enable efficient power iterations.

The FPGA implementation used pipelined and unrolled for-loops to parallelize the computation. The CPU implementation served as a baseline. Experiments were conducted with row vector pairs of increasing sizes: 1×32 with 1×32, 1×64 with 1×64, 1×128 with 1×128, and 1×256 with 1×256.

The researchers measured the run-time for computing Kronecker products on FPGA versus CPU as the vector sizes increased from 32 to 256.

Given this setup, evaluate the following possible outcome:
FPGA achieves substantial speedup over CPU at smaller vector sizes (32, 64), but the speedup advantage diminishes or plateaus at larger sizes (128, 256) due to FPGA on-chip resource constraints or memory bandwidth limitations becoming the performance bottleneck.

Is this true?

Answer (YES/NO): YES